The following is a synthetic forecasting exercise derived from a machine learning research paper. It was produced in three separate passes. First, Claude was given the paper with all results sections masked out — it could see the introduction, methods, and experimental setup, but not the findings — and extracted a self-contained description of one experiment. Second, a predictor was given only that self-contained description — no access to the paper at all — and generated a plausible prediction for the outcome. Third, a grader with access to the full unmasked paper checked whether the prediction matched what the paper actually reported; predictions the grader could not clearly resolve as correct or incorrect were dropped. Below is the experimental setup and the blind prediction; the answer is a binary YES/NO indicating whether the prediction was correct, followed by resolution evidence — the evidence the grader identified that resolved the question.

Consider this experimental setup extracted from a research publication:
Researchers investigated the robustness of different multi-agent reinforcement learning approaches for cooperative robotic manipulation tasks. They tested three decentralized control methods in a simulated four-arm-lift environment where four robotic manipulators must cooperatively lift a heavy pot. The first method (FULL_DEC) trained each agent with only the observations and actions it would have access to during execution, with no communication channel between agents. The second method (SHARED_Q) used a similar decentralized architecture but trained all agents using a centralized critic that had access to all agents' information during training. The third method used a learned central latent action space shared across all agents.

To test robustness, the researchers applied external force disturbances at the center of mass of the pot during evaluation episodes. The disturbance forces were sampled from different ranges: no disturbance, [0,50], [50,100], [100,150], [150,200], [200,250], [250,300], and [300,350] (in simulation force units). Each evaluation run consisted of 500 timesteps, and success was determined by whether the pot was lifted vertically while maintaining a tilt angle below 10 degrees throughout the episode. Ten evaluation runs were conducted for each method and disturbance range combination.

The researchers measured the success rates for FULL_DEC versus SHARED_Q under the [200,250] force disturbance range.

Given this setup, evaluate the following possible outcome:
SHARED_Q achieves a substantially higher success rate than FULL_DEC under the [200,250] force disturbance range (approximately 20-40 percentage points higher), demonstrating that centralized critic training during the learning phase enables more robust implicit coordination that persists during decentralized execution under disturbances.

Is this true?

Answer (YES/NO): YES